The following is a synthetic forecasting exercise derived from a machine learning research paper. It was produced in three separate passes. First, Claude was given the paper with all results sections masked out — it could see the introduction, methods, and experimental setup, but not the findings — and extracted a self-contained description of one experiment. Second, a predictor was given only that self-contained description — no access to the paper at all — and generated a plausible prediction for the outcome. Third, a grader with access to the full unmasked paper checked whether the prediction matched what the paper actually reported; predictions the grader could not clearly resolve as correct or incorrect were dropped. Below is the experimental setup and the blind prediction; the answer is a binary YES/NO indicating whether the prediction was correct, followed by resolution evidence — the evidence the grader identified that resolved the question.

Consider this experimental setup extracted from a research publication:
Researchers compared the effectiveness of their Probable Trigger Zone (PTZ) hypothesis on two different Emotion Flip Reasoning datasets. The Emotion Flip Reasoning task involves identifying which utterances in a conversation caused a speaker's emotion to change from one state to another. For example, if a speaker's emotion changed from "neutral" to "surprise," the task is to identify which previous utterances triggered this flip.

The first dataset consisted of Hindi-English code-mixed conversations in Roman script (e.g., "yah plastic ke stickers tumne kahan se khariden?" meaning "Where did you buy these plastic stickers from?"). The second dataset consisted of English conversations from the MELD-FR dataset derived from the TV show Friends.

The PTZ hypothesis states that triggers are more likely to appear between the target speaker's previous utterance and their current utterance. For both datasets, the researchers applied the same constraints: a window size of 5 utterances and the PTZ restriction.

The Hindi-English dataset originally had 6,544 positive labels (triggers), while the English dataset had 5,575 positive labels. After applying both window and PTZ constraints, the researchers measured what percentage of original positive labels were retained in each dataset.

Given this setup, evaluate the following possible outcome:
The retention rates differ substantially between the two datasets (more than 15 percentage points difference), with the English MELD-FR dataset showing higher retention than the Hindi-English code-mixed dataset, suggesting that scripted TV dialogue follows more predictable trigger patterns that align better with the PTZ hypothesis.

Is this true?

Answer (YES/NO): NO